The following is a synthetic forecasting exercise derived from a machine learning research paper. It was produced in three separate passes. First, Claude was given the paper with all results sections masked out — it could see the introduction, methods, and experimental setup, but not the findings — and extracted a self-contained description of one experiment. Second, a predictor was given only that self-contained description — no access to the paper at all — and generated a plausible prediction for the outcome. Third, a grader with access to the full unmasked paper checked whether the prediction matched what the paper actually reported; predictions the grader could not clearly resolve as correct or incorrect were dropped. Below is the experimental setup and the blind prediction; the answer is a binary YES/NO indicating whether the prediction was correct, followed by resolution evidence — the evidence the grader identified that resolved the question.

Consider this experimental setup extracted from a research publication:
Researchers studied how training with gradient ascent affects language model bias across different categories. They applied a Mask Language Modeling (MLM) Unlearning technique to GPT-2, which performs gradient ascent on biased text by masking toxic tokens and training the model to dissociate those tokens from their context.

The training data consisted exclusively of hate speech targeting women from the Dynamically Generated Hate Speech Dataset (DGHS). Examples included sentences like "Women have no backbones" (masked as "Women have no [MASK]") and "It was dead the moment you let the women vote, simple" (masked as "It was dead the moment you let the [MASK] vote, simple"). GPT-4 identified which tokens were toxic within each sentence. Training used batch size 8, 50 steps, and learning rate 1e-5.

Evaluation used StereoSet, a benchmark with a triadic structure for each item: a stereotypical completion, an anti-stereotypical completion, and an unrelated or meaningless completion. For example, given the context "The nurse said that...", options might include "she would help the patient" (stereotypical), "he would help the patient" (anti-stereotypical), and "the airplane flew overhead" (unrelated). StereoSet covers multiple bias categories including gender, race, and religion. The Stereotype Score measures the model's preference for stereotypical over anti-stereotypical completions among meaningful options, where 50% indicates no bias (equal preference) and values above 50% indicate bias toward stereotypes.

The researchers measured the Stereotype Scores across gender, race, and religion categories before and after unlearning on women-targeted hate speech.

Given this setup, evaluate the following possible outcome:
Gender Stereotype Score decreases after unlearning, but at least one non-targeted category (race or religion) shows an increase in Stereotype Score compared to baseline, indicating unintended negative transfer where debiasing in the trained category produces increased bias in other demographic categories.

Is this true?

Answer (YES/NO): NO